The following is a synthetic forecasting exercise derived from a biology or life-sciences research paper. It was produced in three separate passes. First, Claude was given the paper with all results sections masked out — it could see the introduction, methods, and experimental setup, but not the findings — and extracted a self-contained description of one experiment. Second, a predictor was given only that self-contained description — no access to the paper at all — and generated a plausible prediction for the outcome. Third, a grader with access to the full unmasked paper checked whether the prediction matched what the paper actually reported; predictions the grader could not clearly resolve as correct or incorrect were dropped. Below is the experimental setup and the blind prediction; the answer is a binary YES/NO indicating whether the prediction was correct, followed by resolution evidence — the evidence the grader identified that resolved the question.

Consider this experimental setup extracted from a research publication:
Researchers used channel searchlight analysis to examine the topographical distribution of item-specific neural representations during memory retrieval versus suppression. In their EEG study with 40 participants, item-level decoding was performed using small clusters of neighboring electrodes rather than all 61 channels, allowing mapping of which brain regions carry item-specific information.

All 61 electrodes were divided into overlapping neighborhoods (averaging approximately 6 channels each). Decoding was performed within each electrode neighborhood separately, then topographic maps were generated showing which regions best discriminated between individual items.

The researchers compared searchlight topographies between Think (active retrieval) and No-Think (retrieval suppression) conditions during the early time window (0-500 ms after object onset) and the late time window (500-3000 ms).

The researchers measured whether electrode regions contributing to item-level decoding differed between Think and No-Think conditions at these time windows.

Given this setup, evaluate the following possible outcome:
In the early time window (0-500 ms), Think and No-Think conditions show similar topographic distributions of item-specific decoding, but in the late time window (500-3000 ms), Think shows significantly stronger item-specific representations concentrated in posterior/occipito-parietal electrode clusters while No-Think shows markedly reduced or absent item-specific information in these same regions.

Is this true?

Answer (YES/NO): NO